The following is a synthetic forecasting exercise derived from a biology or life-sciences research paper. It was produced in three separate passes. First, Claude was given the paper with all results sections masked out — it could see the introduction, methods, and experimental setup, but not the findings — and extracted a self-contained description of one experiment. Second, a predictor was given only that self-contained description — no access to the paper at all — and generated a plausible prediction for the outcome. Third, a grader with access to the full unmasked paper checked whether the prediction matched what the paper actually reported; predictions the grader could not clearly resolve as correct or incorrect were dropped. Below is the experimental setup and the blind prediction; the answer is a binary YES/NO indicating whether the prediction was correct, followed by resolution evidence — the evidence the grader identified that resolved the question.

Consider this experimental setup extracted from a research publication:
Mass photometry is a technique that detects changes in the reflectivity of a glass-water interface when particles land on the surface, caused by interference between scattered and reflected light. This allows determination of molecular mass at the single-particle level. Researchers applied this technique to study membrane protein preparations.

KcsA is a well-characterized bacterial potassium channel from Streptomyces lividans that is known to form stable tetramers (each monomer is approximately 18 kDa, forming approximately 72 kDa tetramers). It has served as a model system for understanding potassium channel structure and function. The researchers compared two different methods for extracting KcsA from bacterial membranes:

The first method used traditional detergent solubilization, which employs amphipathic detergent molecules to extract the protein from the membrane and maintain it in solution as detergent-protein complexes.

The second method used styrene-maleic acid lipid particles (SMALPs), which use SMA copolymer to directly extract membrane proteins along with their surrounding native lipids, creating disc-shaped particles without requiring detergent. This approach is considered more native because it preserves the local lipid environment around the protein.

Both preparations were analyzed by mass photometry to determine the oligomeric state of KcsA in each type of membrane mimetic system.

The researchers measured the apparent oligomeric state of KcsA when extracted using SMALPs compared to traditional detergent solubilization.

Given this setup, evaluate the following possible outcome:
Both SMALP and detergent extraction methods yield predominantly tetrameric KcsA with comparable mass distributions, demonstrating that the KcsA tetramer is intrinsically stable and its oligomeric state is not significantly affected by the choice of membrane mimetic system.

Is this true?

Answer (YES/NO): NO